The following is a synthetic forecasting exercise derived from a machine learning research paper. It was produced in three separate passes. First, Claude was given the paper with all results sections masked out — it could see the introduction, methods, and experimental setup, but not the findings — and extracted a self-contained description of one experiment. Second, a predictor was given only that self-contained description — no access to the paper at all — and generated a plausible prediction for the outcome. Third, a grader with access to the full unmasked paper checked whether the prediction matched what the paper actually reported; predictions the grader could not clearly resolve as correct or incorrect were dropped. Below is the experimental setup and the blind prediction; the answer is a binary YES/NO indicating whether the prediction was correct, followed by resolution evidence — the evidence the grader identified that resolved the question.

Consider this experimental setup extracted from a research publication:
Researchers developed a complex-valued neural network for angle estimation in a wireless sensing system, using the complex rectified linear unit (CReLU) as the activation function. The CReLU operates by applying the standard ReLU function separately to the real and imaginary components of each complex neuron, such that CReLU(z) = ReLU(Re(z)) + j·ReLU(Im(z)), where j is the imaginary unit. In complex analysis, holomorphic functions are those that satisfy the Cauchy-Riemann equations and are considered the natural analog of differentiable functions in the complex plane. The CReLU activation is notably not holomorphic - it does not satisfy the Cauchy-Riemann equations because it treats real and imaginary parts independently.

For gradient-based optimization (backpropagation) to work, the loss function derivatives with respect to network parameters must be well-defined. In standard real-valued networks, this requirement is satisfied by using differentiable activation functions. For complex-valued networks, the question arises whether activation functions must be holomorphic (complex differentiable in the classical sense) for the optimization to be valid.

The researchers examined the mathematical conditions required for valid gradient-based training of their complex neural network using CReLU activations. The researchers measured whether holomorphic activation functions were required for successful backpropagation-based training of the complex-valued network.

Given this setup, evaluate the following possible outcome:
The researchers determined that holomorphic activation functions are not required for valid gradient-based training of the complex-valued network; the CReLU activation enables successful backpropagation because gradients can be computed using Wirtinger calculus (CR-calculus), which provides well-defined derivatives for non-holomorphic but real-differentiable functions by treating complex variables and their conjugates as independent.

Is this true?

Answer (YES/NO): YES